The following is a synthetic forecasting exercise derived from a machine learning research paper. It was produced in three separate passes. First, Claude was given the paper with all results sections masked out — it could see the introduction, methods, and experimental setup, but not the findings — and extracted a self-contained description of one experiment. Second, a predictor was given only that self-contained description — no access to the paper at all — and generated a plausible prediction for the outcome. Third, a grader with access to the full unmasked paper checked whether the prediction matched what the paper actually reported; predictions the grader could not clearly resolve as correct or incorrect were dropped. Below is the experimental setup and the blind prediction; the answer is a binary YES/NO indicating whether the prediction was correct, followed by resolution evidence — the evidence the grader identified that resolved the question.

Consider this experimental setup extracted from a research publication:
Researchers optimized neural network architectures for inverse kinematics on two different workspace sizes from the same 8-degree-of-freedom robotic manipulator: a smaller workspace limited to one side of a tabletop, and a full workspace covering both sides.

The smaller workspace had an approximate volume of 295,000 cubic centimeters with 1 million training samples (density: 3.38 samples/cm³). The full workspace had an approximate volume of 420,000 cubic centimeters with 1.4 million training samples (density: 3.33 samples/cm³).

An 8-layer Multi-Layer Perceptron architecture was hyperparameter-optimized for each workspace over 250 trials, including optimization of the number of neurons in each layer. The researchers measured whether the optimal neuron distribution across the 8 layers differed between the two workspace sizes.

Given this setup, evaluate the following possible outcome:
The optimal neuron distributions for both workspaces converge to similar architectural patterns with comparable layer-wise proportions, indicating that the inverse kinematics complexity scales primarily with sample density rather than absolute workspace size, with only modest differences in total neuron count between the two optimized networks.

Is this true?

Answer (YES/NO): NO